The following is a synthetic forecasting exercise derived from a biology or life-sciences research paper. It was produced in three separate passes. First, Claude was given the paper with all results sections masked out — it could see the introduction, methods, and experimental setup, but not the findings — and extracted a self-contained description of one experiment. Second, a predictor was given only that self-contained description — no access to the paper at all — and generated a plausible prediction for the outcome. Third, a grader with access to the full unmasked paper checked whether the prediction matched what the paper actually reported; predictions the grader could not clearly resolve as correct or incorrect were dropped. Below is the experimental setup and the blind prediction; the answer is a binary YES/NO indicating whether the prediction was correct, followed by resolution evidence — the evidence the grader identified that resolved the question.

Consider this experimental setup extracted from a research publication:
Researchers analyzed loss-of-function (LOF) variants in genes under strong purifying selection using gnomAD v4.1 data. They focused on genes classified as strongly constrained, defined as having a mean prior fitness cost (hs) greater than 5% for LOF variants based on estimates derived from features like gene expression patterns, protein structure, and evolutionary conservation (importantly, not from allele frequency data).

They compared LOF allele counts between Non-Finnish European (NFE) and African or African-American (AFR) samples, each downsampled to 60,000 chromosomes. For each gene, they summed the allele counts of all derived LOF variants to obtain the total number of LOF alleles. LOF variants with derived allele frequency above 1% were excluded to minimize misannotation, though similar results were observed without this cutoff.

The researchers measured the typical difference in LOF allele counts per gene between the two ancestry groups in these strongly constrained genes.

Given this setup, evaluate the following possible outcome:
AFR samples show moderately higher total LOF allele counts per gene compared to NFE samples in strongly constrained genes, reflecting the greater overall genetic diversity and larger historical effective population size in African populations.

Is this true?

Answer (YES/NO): NO